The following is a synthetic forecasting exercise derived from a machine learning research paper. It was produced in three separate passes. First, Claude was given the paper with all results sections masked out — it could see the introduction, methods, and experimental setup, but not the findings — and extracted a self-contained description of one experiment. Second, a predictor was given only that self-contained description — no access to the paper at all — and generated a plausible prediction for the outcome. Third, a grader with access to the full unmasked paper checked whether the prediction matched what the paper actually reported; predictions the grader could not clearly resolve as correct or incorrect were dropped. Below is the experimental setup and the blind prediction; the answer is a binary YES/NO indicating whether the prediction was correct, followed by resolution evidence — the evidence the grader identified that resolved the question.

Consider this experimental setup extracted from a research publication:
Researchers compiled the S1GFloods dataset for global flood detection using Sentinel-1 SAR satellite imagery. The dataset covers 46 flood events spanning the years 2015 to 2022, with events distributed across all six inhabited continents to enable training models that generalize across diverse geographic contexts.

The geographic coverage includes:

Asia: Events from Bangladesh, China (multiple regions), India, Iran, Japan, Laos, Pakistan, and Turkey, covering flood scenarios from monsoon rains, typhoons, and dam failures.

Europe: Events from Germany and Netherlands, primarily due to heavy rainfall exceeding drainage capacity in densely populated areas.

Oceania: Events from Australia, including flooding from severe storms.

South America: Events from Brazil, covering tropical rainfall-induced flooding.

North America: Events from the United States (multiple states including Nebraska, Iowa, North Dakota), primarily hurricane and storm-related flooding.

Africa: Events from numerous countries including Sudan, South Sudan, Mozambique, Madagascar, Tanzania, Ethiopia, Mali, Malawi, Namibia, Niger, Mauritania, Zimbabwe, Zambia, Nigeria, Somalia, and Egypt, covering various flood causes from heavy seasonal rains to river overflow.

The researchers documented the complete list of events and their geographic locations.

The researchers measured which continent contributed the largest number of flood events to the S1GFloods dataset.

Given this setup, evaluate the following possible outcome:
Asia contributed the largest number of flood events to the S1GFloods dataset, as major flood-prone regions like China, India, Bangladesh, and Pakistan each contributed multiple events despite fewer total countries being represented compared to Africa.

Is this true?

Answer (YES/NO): NO